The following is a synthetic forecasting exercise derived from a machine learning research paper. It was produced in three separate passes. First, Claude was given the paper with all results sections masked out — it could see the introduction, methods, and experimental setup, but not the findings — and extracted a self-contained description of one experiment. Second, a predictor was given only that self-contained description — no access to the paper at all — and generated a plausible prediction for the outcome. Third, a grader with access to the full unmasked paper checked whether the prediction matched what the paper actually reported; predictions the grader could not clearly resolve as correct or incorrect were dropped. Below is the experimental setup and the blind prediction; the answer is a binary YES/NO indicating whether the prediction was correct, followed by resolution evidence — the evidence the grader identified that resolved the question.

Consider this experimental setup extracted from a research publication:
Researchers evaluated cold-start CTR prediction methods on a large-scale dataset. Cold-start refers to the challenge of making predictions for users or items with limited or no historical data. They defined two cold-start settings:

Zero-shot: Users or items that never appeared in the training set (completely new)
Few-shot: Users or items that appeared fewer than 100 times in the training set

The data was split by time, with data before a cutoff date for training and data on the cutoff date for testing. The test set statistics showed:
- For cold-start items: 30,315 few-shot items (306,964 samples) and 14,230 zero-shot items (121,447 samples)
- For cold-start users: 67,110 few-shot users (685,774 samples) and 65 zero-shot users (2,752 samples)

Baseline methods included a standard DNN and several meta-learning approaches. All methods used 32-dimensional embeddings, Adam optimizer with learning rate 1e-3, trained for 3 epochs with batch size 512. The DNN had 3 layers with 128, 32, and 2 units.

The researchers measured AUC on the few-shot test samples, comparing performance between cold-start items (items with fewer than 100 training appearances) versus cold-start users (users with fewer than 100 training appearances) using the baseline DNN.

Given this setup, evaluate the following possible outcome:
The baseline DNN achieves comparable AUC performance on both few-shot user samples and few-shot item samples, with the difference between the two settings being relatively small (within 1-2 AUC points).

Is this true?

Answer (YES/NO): NO